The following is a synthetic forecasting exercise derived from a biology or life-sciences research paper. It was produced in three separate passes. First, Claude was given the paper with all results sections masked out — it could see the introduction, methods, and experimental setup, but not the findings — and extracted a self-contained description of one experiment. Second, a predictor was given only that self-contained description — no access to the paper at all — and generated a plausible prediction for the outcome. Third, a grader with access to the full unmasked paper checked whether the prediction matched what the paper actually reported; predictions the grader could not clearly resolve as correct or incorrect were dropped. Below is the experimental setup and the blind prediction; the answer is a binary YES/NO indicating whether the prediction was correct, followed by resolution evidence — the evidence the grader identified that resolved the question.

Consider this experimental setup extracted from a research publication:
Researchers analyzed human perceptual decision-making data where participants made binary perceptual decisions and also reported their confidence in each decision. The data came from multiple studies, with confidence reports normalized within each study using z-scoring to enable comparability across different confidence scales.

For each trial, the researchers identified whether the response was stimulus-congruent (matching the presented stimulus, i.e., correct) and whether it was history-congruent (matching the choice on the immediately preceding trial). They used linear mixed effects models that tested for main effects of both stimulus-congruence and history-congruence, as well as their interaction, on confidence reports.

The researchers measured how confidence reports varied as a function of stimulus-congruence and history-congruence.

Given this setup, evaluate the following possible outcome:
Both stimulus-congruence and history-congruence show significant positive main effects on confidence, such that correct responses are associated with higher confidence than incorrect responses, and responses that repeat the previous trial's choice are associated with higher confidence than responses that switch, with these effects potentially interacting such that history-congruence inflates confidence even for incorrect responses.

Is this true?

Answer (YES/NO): YES